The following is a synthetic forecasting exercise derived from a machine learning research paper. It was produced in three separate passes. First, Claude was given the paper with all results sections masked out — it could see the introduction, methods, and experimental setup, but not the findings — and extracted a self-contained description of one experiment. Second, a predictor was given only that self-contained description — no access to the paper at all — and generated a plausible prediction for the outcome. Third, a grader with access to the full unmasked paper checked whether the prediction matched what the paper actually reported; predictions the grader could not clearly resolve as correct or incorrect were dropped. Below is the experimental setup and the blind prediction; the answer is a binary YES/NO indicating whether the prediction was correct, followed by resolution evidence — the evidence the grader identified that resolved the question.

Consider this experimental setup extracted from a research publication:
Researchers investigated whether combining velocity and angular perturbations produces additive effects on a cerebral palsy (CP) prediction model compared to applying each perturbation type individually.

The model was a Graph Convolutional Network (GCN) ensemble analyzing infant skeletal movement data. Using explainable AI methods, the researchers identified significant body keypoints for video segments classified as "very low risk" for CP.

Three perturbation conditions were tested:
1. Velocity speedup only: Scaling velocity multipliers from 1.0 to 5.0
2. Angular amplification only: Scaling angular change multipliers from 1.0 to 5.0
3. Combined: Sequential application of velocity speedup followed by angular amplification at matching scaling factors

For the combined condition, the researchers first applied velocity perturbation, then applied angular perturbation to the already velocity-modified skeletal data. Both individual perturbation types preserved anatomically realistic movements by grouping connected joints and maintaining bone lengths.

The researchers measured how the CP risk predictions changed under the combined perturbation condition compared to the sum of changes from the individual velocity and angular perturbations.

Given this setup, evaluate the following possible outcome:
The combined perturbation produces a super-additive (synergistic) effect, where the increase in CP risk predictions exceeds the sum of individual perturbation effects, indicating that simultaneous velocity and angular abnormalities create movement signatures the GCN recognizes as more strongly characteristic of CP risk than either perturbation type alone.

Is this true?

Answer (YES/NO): NO